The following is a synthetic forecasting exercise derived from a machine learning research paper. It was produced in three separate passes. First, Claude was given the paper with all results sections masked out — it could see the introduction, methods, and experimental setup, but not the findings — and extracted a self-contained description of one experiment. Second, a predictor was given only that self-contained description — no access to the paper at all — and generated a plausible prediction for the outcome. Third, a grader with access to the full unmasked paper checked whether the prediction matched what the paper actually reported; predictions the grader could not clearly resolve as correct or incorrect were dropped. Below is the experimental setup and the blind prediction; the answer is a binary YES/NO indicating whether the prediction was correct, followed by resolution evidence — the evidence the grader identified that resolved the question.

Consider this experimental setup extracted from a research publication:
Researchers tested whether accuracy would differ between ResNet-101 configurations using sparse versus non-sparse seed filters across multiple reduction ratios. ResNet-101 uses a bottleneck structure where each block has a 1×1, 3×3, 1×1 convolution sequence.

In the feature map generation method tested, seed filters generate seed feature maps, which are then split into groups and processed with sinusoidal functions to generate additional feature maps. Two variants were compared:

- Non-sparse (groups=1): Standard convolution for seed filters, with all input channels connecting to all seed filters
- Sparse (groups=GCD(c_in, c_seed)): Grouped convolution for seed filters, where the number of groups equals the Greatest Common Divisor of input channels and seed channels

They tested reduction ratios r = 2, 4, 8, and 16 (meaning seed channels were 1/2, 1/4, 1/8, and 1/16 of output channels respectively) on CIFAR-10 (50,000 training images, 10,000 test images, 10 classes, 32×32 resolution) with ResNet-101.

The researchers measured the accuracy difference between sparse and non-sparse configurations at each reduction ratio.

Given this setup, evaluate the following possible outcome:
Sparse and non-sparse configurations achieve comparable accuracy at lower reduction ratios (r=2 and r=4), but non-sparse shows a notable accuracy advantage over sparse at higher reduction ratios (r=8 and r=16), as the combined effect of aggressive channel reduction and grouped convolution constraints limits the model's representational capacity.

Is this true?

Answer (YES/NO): NO